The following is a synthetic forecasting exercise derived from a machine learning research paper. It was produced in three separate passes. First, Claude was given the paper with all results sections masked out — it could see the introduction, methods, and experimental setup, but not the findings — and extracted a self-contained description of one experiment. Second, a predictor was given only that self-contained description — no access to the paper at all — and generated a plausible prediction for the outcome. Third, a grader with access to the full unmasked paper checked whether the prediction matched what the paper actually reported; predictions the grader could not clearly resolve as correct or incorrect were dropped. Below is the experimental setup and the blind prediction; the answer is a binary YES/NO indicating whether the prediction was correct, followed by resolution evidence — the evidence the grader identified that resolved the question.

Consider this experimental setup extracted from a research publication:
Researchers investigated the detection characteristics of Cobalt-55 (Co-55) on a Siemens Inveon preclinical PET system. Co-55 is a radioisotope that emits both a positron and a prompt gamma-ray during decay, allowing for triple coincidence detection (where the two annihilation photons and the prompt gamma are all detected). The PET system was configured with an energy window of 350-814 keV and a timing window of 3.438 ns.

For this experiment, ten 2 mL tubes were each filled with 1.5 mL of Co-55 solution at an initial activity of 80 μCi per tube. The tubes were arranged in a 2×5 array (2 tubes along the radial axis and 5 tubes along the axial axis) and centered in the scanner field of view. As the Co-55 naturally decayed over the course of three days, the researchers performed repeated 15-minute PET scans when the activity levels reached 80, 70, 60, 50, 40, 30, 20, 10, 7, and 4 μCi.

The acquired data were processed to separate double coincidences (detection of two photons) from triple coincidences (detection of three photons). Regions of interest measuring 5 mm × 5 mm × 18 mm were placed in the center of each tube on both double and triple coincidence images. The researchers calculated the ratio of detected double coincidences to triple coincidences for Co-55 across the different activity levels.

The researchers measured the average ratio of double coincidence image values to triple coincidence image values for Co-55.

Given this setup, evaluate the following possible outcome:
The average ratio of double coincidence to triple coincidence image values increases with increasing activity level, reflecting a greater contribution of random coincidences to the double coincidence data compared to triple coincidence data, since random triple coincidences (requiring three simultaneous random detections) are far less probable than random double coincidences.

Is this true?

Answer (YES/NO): NO